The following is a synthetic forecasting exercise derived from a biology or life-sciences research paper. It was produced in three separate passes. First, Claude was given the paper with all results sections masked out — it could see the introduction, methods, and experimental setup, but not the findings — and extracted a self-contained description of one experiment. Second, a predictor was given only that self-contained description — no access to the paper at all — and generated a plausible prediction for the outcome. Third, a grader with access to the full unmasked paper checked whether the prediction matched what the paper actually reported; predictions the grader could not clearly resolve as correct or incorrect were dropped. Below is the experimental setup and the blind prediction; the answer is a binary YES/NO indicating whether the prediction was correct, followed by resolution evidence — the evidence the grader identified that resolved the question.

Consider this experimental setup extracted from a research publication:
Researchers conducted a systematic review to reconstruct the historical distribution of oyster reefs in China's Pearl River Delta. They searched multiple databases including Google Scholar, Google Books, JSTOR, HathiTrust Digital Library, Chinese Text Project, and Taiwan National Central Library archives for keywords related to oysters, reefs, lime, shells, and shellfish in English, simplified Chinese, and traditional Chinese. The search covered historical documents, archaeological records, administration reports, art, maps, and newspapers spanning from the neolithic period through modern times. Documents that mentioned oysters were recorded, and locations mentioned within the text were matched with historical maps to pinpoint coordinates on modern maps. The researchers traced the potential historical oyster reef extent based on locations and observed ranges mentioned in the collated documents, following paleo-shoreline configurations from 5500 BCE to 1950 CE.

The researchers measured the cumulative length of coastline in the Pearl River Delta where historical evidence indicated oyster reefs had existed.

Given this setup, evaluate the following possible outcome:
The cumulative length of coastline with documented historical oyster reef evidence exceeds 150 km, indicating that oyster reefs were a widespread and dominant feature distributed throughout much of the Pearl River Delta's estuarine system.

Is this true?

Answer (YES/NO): YES